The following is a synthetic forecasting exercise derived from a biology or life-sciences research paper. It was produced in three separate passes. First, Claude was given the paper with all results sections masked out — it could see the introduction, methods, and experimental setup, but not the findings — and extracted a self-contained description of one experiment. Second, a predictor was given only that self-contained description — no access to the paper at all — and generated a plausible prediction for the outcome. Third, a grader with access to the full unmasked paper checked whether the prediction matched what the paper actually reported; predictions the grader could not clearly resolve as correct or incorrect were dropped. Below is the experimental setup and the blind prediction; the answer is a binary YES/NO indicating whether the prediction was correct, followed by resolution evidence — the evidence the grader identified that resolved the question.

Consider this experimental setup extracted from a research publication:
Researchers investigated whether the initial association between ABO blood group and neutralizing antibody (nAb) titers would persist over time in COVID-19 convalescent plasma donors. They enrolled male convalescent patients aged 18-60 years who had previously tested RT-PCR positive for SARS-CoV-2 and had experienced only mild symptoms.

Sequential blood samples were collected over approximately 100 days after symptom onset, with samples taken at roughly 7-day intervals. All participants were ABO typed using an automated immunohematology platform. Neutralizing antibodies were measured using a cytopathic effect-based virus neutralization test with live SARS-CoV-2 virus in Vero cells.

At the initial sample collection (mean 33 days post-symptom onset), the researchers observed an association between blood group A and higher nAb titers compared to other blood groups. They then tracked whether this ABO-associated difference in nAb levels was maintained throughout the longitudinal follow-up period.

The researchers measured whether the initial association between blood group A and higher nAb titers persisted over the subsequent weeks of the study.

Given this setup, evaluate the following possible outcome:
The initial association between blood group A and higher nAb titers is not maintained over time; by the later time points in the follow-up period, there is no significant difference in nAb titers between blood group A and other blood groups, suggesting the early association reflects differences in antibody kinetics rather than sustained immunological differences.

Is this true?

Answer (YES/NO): YES